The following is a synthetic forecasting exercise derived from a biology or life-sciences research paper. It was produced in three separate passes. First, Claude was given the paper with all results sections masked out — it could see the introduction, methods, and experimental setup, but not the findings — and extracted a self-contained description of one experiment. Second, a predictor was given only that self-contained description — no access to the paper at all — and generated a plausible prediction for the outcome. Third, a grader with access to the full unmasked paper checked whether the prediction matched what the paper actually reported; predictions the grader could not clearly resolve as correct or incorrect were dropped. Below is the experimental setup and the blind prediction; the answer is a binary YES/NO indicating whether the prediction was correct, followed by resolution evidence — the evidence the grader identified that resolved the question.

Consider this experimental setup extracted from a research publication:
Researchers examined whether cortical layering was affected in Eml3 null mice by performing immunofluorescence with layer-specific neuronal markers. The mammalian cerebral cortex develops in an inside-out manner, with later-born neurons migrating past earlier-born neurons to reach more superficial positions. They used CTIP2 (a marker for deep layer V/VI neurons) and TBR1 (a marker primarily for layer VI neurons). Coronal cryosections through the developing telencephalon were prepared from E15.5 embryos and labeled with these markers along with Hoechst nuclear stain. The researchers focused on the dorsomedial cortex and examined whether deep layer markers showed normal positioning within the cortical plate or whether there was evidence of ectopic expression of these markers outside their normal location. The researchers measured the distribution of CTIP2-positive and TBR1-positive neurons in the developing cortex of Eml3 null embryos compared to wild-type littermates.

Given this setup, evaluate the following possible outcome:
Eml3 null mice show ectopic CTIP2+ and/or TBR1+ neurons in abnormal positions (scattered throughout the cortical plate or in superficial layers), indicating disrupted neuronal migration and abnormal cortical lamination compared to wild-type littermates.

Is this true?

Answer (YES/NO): NO